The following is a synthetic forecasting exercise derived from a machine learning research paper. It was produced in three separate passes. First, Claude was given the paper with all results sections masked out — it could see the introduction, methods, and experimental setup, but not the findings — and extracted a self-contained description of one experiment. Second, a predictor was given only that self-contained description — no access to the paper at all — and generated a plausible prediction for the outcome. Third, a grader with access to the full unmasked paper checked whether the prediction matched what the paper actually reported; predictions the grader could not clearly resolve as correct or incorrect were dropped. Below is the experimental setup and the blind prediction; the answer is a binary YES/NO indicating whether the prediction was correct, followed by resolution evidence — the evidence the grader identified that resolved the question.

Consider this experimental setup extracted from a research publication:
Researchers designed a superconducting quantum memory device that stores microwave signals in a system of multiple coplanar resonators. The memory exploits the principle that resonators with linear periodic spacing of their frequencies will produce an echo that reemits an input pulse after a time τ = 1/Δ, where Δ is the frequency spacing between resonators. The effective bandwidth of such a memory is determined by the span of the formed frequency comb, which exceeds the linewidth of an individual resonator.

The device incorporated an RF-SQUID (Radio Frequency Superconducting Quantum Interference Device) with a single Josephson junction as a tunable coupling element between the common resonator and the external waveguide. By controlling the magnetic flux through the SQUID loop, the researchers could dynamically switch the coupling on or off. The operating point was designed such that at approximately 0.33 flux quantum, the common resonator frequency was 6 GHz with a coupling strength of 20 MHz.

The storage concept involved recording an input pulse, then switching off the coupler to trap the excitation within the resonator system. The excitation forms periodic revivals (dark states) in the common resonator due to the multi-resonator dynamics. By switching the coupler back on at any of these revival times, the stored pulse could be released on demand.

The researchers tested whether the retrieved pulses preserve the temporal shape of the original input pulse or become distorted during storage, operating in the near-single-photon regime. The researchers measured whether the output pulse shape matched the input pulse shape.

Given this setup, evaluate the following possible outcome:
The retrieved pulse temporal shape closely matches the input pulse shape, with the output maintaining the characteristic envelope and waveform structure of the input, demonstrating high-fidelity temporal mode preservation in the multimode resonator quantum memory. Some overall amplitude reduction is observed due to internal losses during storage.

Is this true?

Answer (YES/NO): NO